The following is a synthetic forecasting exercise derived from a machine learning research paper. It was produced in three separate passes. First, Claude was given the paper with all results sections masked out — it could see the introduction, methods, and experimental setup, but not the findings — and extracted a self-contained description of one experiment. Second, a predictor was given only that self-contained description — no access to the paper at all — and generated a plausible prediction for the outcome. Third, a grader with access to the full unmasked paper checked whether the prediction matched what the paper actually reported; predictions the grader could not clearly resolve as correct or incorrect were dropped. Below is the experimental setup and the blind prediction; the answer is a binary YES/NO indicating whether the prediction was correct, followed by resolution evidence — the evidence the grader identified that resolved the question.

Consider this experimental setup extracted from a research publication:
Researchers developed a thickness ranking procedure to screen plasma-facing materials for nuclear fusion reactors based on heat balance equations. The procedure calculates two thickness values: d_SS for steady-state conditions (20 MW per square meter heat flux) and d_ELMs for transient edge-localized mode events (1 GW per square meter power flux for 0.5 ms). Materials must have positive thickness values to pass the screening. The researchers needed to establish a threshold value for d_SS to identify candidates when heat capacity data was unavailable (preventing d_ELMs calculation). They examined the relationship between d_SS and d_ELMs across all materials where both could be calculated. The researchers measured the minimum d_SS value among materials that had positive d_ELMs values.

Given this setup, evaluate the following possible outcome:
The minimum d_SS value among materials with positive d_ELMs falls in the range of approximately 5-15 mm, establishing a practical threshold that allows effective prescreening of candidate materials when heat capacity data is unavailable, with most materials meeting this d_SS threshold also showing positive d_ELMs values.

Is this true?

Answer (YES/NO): NO